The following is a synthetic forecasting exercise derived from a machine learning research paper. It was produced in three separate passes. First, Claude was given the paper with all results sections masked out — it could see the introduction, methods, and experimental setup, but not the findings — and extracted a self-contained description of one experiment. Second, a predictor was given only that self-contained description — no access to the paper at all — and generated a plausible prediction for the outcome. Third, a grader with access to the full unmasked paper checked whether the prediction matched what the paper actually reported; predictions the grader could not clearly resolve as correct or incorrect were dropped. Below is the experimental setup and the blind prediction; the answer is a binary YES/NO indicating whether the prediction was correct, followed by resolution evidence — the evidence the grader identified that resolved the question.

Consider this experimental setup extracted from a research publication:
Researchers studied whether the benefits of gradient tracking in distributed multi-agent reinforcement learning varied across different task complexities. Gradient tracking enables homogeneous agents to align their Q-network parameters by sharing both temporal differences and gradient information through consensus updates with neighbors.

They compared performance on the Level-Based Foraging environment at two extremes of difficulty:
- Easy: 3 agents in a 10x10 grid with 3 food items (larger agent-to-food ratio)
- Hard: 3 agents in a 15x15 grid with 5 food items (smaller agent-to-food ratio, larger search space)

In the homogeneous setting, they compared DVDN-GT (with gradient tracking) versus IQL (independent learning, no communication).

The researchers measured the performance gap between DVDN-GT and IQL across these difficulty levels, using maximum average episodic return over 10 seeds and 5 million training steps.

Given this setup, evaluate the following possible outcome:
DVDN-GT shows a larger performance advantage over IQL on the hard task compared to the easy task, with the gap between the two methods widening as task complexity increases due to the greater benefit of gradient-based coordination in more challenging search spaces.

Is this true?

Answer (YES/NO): YES